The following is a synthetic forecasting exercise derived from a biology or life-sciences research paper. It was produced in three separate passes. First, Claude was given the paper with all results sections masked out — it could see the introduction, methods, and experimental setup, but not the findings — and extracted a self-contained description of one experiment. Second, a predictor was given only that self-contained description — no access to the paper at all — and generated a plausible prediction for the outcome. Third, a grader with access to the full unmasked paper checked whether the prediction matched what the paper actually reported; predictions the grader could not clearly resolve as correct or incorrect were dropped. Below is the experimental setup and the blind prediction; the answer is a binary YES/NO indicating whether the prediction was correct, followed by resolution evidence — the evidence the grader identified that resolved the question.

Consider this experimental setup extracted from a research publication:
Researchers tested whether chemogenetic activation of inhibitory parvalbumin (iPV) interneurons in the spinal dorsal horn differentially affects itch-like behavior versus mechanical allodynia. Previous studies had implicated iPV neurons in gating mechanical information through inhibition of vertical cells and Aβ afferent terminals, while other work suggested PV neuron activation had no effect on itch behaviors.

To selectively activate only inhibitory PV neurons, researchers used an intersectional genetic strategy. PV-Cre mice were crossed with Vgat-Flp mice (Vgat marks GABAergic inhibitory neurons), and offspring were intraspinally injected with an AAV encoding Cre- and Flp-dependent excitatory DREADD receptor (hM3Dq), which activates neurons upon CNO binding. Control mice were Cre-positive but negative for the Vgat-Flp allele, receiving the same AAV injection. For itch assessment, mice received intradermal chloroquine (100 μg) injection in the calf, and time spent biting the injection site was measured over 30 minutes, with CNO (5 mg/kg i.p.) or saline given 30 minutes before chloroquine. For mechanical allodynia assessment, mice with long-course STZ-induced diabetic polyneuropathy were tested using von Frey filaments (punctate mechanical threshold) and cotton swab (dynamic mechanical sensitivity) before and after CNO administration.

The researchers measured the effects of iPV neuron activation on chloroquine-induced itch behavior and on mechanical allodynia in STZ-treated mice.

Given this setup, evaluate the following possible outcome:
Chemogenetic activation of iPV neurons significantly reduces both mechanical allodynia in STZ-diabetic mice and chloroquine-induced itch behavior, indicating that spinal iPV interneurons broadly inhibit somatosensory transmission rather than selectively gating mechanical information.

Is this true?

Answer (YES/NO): NO